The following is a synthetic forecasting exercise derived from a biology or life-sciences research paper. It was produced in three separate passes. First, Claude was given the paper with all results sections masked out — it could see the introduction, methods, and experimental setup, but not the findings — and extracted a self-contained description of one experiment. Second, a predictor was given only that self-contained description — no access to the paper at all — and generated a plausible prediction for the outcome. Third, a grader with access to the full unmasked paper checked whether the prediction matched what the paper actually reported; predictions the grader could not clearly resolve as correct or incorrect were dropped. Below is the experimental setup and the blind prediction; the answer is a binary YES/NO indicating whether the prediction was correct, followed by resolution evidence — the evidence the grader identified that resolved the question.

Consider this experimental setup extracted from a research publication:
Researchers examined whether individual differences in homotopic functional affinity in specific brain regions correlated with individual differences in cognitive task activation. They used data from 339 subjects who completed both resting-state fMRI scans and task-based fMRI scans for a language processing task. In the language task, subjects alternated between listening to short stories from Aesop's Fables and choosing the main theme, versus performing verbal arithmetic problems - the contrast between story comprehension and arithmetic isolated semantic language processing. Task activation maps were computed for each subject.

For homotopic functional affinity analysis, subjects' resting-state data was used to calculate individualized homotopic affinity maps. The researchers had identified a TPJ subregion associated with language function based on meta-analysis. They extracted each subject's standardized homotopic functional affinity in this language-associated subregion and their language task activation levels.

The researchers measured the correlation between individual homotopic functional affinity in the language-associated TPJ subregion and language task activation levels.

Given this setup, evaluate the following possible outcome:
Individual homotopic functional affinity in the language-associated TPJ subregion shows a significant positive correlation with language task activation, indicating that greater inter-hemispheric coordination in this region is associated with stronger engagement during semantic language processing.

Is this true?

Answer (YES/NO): NO